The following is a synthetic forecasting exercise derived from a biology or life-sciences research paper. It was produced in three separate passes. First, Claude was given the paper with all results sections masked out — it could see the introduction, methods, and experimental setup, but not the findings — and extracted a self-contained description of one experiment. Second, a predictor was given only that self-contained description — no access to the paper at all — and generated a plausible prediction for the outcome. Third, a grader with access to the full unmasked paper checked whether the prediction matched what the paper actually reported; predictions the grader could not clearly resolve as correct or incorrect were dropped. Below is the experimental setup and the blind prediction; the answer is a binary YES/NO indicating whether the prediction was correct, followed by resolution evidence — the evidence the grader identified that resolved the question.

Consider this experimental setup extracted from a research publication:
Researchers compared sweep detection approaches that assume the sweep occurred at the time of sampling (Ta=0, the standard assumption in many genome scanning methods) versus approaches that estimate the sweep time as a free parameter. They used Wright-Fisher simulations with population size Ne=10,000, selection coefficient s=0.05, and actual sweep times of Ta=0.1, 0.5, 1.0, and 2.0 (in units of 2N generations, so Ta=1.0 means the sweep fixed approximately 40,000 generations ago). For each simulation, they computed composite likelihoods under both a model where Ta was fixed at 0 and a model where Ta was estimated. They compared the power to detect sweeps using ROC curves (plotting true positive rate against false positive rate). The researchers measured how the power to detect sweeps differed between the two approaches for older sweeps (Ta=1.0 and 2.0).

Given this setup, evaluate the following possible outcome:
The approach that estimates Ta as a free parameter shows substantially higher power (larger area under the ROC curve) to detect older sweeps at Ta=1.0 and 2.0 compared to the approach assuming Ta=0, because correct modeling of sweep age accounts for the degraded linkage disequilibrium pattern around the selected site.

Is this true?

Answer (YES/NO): YES